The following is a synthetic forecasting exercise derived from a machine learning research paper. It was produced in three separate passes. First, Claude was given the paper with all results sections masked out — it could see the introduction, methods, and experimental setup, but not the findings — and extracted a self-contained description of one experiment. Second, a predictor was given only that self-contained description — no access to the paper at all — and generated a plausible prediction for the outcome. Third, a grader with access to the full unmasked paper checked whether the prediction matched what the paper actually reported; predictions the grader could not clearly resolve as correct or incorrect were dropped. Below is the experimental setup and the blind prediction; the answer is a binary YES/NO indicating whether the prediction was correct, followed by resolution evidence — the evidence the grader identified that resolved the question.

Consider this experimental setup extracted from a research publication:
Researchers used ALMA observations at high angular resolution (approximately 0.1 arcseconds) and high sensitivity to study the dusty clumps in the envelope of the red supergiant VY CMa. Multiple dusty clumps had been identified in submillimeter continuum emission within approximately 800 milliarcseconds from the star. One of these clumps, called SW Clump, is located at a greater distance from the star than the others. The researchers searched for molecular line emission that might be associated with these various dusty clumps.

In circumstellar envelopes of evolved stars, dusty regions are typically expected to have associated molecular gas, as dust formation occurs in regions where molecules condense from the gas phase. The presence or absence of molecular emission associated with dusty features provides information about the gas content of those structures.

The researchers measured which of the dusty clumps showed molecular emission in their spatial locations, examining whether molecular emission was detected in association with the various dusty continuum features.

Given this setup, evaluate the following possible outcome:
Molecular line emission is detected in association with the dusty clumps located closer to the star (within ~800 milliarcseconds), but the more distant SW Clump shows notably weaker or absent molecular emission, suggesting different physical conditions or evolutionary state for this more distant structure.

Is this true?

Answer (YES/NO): NO